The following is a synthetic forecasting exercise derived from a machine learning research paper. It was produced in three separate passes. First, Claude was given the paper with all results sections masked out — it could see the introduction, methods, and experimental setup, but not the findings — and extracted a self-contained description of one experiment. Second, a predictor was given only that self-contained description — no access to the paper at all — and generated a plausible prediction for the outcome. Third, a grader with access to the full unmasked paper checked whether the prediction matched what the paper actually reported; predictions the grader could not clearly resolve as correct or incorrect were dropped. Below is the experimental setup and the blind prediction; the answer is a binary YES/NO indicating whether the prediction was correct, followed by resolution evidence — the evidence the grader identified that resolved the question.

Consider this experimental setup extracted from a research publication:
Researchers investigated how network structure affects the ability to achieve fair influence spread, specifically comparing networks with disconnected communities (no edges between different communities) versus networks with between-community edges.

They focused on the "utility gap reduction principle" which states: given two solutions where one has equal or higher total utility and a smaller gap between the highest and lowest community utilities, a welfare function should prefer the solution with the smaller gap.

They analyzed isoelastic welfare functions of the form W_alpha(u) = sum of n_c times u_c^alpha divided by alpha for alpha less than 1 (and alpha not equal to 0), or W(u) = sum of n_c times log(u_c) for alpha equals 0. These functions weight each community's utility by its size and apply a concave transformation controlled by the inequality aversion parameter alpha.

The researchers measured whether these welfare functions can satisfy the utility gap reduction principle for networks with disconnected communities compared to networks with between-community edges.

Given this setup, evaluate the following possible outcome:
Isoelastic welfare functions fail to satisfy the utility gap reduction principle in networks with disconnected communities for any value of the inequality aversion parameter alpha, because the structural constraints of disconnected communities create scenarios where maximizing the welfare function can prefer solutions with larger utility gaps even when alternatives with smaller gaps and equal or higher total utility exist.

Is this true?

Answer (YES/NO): NO